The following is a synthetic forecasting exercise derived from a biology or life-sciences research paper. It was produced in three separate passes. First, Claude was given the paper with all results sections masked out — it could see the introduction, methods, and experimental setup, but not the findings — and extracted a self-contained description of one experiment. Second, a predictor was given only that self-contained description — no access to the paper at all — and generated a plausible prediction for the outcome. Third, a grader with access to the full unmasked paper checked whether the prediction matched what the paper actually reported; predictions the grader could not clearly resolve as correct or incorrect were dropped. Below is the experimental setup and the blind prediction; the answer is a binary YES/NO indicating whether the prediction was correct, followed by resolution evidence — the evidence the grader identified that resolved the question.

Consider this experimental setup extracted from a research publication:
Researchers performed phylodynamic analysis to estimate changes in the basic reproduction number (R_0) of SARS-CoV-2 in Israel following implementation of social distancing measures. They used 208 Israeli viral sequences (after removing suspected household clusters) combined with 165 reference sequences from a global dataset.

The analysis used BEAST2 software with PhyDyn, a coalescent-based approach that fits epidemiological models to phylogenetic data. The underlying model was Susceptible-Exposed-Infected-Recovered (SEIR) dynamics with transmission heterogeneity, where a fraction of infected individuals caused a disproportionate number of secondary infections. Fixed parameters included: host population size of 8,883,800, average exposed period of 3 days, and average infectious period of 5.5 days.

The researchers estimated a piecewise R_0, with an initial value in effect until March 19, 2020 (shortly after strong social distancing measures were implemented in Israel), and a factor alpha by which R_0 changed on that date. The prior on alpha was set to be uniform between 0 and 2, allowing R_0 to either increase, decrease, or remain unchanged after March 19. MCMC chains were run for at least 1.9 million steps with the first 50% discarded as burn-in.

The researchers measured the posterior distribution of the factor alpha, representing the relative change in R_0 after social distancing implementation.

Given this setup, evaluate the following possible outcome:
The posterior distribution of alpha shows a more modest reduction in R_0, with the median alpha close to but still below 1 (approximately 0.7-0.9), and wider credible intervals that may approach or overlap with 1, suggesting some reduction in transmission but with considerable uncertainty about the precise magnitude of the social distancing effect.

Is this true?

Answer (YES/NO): NO